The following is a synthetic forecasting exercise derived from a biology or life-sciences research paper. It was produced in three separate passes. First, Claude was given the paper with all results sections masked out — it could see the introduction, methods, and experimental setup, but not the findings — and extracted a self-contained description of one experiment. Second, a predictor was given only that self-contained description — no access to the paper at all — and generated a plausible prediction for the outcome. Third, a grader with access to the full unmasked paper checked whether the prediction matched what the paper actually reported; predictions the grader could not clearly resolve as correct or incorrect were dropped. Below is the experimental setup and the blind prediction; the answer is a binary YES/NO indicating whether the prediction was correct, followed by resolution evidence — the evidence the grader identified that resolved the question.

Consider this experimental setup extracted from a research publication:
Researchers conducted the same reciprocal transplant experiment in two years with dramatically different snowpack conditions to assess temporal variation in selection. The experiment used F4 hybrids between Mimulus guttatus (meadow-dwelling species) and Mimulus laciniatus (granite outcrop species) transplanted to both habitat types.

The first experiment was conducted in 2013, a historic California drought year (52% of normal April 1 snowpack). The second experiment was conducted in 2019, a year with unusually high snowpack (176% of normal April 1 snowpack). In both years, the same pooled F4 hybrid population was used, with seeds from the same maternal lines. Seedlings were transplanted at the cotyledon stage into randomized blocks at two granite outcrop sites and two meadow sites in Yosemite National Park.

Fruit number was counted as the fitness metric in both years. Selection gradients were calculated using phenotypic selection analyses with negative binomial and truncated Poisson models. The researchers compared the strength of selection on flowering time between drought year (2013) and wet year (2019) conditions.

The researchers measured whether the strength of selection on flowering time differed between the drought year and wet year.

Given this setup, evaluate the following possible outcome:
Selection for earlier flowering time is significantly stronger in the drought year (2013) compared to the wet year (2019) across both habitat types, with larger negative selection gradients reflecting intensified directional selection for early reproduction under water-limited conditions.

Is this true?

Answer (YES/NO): NO